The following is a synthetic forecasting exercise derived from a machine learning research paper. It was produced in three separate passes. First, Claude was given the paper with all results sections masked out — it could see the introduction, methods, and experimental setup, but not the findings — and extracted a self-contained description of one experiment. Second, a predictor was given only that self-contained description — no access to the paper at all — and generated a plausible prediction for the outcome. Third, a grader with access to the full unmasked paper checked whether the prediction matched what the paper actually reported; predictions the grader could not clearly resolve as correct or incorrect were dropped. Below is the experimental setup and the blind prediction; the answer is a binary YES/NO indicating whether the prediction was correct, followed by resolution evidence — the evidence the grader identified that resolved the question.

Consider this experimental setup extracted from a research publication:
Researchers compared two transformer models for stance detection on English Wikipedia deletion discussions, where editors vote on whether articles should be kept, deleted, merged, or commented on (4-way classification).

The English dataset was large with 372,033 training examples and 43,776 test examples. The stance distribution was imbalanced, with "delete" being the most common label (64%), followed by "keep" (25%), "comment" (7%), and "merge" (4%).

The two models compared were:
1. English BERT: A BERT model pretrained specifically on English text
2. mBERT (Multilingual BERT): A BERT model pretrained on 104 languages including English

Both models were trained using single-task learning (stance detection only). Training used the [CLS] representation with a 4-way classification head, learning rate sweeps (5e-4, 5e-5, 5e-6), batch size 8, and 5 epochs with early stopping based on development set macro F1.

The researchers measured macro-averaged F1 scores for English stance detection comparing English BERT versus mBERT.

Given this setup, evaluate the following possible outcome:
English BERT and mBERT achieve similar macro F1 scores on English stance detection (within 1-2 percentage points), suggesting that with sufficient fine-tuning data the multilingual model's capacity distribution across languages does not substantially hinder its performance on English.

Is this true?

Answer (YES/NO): YES